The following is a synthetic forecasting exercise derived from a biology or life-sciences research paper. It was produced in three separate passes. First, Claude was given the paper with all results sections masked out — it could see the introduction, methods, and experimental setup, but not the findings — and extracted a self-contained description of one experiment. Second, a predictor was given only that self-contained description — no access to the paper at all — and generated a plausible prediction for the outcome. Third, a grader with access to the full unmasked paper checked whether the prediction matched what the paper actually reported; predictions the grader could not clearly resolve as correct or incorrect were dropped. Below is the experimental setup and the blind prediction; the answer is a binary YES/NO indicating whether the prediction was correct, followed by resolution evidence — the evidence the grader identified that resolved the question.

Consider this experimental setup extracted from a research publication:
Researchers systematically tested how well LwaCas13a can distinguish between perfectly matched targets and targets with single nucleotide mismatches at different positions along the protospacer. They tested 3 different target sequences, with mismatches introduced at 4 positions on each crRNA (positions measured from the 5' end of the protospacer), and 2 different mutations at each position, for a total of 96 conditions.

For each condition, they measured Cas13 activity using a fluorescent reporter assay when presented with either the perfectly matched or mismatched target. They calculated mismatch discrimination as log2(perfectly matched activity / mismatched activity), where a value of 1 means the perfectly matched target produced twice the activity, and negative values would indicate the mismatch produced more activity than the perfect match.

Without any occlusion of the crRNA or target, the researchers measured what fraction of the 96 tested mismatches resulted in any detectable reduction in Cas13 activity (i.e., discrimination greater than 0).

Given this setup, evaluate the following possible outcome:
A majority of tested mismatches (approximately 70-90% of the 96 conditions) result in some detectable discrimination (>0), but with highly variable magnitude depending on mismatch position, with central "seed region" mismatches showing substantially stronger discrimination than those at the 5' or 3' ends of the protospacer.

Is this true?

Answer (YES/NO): NO